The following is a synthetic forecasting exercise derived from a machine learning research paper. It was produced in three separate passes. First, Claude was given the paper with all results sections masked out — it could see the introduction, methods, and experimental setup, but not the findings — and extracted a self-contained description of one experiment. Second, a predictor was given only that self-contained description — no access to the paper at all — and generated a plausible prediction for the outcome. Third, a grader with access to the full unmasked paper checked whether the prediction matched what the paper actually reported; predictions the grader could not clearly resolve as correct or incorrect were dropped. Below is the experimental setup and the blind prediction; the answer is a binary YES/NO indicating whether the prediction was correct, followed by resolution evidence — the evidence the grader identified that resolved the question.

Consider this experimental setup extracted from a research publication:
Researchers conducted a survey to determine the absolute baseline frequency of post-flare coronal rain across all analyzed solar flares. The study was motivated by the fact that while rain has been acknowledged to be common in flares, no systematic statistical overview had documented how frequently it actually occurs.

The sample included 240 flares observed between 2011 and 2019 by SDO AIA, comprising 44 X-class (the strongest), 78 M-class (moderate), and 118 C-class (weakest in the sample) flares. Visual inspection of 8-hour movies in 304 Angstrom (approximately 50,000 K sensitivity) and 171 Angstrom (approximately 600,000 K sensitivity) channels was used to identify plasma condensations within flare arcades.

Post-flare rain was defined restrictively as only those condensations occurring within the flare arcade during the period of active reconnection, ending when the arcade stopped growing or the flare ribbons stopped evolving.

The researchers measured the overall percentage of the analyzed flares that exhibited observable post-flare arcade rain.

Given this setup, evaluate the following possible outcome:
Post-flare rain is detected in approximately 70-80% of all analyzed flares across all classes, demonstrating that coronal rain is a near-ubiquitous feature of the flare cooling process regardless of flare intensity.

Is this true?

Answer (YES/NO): NO